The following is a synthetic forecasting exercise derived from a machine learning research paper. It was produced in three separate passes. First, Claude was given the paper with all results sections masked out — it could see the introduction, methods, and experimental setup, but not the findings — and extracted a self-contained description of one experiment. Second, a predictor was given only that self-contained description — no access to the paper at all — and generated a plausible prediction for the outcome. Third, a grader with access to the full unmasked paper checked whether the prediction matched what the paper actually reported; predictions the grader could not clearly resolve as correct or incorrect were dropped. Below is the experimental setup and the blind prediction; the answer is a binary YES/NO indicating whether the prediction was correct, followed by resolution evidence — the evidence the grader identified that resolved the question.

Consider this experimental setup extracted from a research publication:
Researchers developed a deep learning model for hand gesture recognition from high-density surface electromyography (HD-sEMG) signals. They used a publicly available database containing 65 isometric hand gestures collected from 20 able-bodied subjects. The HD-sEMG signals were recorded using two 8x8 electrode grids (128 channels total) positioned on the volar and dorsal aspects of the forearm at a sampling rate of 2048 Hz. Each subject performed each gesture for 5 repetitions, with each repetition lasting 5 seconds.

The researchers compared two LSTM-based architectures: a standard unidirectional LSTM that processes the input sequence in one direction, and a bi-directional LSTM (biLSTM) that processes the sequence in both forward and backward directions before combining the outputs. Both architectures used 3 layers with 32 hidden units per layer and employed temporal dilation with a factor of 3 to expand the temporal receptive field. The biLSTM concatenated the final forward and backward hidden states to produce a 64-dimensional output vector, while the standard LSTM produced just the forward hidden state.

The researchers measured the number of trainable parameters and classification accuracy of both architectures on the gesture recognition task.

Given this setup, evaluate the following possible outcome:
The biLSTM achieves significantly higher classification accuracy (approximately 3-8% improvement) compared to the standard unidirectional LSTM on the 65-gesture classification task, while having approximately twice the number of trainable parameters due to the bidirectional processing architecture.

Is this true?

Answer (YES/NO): NO